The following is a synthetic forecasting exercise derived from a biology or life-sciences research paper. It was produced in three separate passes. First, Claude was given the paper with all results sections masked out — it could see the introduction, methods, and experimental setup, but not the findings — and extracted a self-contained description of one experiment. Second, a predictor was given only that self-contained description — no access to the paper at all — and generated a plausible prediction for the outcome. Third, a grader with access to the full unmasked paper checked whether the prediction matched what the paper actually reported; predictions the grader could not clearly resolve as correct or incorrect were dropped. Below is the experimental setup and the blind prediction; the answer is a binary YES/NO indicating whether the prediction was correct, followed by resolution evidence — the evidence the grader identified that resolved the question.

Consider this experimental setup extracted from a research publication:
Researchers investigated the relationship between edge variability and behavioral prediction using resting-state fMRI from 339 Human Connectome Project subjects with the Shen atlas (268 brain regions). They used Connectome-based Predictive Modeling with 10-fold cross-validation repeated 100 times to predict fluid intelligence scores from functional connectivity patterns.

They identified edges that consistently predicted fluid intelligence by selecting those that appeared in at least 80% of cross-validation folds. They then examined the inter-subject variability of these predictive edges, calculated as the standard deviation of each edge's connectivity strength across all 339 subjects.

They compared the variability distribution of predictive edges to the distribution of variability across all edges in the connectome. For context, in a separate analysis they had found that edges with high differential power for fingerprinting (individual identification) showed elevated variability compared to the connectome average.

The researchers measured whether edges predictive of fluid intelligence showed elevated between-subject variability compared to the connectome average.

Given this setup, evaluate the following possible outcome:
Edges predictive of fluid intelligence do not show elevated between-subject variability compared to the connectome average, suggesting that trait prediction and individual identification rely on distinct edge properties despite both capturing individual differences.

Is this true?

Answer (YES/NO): YES